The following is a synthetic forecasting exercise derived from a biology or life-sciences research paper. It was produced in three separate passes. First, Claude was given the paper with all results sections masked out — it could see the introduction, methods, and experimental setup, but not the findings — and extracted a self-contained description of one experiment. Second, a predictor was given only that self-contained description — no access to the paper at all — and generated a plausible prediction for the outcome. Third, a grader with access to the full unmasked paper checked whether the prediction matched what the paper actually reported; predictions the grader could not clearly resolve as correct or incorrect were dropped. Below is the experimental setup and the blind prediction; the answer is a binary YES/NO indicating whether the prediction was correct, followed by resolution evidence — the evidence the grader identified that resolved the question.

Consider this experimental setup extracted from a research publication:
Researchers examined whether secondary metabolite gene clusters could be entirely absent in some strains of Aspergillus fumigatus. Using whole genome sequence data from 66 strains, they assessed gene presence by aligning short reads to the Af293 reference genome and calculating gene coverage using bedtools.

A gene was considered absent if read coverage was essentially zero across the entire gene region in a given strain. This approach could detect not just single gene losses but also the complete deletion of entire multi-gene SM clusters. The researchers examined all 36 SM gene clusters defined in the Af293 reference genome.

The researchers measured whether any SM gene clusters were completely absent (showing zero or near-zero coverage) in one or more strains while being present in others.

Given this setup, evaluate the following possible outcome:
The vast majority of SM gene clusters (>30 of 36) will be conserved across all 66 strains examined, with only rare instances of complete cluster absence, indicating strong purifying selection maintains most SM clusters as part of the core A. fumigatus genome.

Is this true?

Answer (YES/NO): NO